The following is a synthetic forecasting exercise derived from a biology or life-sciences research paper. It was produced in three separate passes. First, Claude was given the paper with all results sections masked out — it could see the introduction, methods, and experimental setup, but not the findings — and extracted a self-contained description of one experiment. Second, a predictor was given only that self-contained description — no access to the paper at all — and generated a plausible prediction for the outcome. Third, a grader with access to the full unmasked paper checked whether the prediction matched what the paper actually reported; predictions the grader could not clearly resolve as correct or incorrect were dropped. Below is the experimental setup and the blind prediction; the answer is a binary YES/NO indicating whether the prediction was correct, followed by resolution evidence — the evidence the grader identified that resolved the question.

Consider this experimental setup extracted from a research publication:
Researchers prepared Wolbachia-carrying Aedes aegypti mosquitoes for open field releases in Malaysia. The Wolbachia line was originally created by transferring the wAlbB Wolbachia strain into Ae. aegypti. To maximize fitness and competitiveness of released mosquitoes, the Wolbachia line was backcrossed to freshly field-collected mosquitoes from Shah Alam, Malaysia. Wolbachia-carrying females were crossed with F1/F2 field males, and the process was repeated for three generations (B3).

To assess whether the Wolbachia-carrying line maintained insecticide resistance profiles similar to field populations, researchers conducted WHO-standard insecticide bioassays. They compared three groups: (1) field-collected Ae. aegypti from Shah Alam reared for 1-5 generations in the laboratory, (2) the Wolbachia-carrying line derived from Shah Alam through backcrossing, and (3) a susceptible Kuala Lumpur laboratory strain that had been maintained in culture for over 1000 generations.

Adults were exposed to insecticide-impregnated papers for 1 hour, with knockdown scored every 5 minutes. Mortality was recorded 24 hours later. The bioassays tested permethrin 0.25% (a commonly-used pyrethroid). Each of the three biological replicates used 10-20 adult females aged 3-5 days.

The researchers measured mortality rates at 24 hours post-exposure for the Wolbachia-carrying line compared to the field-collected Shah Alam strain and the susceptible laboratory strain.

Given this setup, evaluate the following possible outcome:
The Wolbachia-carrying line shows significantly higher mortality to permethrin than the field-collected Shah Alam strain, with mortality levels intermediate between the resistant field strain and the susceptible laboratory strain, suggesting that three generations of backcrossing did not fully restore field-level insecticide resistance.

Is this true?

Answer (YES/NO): NO